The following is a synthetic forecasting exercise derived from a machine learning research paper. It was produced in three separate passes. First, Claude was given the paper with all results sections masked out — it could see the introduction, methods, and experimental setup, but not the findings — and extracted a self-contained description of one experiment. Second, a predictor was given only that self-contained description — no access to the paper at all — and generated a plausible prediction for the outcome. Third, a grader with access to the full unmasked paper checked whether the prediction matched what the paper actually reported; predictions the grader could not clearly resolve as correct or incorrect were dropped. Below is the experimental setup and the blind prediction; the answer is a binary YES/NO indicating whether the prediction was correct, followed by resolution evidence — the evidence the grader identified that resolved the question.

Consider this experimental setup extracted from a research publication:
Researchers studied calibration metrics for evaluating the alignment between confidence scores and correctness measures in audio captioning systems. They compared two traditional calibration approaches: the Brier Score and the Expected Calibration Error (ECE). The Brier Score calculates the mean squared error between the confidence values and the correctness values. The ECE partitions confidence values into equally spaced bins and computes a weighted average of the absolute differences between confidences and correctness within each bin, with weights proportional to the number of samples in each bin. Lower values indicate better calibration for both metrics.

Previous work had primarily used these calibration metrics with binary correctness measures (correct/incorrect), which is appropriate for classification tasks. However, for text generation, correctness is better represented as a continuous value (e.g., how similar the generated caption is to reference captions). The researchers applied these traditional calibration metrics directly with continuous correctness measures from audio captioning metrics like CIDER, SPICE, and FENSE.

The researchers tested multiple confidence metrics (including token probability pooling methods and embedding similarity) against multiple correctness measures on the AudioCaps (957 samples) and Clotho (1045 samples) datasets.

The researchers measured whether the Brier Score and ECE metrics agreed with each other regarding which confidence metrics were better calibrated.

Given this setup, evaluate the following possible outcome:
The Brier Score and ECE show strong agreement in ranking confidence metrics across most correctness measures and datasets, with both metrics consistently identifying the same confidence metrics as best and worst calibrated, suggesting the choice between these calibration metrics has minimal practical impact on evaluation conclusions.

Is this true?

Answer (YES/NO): YES